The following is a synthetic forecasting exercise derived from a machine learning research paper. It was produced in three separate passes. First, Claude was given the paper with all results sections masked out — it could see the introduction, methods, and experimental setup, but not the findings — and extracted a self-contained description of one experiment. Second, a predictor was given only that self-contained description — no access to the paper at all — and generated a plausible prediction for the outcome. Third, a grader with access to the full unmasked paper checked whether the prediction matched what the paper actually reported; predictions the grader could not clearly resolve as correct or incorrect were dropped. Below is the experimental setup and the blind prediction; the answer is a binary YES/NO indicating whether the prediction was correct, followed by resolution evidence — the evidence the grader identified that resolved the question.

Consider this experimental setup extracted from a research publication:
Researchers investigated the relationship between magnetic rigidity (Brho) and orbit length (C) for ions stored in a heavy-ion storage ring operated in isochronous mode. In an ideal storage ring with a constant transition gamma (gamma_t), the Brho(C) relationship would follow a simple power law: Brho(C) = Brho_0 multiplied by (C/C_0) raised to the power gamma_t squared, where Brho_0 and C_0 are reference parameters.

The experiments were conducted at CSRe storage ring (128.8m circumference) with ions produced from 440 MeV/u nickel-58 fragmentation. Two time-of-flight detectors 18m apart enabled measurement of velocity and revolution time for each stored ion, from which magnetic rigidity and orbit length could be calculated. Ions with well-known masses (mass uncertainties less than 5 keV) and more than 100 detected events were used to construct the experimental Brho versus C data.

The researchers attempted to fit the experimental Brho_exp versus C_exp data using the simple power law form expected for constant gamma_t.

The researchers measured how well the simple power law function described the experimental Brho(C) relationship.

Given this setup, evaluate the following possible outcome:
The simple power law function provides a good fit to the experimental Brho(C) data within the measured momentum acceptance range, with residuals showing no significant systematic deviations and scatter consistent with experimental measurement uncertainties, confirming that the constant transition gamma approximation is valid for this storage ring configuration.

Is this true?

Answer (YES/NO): NO